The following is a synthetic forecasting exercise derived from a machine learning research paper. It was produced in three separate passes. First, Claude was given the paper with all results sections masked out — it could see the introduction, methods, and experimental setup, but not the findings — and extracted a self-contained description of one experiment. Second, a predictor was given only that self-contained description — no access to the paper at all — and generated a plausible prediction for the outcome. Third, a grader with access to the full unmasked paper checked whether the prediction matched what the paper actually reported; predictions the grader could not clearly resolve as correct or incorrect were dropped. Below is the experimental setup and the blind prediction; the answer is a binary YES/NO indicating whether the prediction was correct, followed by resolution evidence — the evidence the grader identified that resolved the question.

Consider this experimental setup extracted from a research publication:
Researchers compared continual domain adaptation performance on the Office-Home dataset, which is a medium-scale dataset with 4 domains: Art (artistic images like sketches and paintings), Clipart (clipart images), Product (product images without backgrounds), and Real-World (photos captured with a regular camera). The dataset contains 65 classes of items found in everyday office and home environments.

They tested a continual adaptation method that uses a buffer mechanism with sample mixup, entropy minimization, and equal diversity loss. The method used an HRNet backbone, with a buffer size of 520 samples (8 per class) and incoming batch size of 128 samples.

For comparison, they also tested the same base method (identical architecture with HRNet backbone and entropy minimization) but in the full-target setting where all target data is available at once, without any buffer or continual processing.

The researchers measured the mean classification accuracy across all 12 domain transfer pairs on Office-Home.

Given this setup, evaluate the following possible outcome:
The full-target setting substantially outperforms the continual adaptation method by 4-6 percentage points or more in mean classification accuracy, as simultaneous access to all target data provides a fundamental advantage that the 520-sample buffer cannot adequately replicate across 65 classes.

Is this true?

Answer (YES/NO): NO